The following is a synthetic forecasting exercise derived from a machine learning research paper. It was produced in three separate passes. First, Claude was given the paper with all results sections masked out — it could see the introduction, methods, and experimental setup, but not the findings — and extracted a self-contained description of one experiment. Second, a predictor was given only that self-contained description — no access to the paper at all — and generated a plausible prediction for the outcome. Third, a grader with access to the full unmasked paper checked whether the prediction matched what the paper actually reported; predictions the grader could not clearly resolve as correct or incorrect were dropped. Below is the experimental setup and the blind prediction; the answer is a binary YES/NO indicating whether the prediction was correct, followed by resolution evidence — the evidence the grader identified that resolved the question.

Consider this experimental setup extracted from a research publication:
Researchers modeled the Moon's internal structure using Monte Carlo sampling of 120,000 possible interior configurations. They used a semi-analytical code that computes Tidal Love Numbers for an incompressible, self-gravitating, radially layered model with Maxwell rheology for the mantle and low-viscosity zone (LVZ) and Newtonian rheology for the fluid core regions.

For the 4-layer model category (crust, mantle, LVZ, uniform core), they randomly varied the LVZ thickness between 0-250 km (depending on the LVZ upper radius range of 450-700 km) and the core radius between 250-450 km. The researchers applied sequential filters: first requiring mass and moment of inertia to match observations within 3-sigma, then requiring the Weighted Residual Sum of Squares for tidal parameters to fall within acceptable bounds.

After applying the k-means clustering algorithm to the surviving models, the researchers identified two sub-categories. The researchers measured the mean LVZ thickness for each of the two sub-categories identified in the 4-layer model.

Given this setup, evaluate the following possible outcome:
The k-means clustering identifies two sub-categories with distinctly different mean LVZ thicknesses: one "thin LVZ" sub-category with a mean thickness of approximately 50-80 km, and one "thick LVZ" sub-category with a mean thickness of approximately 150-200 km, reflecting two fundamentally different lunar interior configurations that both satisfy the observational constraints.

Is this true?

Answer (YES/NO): NO